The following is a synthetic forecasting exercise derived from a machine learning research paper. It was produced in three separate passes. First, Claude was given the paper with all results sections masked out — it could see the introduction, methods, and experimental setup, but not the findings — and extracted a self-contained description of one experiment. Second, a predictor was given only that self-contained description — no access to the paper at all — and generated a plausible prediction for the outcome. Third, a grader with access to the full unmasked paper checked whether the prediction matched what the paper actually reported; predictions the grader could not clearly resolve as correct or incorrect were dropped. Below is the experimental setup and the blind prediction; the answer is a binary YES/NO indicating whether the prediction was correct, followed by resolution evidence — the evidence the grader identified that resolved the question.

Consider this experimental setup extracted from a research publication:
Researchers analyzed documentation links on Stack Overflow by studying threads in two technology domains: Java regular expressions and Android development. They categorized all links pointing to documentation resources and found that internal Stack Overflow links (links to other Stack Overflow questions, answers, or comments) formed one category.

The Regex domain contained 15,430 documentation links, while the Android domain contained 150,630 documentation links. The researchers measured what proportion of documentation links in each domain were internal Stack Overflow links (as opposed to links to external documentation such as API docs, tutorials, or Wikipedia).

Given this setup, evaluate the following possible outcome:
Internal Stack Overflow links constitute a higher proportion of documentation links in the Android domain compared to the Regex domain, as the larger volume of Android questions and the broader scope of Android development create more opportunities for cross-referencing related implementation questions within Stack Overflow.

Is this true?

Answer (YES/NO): YES